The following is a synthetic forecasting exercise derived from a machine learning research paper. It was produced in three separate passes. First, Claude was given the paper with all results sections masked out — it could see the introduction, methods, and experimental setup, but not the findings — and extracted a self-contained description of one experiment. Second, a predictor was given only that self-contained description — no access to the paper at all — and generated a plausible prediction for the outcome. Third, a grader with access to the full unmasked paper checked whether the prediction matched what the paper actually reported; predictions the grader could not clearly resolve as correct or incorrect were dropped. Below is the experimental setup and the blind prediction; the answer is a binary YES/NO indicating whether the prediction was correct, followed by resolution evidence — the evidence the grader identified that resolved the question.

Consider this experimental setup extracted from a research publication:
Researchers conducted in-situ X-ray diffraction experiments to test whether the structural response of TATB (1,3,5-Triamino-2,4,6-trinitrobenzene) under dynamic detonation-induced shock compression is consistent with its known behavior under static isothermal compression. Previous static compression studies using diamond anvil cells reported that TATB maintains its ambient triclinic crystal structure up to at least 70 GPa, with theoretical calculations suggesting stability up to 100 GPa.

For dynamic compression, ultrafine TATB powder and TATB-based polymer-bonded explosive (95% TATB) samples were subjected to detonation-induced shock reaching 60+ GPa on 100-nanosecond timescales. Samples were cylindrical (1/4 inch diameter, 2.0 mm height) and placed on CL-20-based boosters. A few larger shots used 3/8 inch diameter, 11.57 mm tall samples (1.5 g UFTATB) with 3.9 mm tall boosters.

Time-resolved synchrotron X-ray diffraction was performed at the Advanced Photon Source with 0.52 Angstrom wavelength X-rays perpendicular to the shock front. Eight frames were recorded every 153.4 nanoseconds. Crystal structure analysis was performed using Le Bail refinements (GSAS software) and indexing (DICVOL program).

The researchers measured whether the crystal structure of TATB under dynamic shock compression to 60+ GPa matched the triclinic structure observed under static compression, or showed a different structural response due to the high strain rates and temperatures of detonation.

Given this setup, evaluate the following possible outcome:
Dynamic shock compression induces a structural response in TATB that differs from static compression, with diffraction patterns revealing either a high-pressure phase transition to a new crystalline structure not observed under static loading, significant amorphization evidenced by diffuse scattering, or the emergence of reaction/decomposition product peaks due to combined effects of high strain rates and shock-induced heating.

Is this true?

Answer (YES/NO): NO